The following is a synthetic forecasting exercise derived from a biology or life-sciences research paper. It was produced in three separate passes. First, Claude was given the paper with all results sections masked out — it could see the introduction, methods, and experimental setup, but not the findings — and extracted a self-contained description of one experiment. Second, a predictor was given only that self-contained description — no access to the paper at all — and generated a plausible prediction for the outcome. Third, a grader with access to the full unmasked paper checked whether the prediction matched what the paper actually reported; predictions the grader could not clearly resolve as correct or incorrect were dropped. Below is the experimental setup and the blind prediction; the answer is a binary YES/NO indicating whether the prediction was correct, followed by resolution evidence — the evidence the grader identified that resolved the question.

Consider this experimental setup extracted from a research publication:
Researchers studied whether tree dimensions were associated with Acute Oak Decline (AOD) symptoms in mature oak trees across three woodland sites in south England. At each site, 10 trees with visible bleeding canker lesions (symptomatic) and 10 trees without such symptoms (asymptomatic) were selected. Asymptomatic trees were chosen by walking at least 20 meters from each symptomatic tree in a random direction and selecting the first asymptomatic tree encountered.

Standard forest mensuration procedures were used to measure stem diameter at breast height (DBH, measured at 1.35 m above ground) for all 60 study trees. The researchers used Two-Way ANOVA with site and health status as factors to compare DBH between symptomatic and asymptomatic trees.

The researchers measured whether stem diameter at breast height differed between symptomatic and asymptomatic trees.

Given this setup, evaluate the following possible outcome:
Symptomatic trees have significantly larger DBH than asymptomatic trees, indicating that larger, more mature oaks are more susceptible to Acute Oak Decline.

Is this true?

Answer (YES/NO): NO